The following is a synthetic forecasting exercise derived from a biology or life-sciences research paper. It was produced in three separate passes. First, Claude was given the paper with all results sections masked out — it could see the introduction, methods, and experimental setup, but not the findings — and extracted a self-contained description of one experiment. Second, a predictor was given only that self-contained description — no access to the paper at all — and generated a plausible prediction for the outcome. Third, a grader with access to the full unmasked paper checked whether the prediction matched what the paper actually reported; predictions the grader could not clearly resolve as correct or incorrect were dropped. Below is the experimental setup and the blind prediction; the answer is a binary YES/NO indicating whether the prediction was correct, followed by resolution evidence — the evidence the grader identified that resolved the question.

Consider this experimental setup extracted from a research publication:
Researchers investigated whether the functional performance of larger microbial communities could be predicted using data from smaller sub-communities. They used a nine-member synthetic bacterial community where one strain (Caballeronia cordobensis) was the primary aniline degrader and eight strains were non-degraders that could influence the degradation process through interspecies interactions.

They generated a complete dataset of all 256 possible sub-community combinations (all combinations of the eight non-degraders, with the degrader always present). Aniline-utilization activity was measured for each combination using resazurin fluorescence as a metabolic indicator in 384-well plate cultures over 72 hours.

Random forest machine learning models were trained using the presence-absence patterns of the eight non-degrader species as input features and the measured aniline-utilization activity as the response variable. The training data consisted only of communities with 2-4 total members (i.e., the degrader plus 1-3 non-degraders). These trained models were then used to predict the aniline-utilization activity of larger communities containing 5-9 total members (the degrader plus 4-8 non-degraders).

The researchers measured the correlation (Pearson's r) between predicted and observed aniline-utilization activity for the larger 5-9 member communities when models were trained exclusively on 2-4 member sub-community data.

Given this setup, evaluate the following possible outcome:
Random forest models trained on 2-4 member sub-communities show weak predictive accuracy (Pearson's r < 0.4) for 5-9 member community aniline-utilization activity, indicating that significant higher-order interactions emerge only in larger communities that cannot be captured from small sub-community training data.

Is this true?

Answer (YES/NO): NO